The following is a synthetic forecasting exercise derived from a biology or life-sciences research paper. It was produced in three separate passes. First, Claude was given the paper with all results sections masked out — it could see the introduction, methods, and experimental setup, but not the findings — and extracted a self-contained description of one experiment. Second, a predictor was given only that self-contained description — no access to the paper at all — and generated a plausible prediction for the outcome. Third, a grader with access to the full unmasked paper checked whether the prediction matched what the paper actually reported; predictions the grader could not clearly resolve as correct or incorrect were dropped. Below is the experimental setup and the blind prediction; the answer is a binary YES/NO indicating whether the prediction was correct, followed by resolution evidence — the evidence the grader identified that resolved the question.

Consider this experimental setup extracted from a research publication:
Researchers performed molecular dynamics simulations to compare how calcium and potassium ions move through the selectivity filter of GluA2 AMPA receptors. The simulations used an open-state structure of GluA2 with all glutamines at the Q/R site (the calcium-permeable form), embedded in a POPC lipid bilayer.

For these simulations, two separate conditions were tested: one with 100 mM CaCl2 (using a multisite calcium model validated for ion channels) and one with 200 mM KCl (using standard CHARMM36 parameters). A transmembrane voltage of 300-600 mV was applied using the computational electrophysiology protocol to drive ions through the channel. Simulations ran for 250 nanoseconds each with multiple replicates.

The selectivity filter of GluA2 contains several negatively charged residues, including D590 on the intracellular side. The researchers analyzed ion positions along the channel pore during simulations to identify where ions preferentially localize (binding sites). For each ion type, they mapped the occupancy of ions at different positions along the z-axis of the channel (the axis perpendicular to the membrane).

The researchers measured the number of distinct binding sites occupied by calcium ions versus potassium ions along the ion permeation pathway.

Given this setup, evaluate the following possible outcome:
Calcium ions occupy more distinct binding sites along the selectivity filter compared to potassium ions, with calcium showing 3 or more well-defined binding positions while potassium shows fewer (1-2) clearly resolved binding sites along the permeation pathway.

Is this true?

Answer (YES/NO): YES